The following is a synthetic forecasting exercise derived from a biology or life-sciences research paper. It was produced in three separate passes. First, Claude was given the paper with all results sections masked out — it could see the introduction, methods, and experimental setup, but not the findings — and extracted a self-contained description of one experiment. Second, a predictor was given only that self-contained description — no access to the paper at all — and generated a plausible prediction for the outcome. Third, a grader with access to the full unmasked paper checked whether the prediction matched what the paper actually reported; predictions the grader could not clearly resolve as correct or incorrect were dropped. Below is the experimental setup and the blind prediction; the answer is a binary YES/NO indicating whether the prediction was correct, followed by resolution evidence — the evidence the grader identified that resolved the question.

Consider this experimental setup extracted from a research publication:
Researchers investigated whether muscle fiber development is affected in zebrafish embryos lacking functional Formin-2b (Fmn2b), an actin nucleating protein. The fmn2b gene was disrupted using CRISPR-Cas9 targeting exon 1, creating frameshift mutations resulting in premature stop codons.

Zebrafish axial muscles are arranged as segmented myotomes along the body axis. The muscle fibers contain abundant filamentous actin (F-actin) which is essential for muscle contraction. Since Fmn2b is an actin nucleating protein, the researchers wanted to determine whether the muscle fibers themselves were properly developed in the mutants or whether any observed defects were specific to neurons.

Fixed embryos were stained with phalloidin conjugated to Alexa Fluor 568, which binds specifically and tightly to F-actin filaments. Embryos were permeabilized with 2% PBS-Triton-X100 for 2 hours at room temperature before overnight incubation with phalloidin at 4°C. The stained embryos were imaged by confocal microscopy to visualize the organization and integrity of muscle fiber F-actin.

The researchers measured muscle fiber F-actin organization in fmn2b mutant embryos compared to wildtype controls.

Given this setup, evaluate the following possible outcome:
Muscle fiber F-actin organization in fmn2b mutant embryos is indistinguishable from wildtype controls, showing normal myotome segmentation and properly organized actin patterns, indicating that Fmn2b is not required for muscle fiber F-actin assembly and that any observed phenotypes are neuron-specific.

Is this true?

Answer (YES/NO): YES